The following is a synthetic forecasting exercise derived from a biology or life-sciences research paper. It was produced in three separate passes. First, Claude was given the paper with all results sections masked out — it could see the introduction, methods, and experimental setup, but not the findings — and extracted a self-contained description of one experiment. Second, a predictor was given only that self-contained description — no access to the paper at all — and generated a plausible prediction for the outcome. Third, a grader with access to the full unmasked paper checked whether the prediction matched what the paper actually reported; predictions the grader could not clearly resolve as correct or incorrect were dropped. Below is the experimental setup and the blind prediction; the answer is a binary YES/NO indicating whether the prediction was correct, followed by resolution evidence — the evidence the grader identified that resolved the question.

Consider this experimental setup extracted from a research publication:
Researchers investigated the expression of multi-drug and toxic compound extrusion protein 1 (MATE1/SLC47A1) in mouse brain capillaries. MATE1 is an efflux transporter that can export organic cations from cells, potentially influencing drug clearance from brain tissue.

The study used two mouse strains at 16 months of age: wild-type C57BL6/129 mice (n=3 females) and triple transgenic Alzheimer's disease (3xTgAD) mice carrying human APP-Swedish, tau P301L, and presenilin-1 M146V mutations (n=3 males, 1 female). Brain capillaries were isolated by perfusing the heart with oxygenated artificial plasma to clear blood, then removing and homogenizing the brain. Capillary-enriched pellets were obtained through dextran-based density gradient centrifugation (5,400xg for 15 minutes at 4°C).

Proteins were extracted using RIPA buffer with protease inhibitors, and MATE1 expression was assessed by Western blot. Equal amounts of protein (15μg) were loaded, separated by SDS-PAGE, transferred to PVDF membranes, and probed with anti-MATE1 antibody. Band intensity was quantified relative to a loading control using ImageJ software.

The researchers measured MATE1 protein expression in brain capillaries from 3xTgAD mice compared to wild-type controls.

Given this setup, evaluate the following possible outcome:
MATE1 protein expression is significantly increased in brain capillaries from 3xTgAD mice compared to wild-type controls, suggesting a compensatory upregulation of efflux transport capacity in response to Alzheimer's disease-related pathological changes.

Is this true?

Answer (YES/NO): NO